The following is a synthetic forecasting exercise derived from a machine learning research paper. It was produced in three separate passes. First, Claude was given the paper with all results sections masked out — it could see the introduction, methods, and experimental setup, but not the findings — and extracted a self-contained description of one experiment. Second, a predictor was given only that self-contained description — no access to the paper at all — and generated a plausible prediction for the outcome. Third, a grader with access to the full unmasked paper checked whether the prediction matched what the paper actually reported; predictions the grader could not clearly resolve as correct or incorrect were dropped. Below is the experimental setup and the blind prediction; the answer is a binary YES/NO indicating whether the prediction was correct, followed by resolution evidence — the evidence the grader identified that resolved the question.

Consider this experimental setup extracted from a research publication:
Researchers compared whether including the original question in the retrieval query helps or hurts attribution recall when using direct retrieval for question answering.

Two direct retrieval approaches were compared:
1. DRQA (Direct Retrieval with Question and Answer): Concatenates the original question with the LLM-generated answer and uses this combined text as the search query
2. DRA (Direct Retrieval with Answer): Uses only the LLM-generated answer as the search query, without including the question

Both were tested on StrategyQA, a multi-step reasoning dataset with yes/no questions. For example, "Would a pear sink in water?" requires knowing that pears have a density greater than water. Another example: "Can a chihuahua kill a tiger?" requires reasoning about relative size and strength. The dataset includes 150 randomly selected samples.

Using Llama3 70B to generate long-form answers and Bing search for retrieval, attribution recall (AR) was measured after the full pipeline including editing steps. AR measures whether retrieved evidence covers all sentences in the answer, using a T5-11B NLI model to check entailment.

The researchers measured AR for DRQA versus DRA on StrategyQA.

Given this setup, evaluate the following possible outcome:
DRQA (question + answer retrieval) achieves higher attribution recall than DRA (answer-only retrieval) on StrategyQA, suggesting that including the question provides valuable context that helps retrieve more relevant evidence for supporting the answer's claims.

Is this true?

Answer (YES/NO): NO